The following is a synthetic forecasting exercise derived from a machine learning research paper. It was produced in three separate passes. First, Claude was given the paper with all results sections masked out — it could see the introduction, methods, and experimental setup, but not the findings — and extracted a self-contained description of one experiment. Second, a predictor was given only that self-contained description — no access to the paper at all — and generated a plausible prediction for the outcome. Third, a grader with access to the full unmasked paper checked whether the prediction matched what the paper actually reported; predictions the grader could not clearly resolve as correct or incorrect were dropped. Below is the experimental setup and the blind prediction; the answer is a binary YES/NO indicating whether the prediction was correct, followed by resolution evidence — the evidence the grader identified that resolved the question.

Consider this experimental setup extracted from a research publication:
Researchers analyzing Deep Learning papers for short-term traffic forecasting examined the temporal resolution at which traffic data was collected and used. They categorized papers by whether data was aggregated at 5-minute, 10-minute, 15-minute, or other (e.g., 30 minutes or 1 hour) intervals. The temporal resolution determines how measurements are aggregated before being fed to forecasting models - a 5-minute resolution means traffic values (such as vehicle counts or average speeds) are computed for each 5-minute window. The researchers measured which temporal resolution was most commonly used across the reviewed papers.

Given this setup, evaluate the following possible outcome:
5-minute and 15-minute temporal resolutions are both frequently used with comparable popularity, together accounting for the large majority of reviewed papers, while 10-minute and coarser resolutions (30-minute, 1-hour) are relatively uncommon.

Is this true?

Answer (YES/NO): NO